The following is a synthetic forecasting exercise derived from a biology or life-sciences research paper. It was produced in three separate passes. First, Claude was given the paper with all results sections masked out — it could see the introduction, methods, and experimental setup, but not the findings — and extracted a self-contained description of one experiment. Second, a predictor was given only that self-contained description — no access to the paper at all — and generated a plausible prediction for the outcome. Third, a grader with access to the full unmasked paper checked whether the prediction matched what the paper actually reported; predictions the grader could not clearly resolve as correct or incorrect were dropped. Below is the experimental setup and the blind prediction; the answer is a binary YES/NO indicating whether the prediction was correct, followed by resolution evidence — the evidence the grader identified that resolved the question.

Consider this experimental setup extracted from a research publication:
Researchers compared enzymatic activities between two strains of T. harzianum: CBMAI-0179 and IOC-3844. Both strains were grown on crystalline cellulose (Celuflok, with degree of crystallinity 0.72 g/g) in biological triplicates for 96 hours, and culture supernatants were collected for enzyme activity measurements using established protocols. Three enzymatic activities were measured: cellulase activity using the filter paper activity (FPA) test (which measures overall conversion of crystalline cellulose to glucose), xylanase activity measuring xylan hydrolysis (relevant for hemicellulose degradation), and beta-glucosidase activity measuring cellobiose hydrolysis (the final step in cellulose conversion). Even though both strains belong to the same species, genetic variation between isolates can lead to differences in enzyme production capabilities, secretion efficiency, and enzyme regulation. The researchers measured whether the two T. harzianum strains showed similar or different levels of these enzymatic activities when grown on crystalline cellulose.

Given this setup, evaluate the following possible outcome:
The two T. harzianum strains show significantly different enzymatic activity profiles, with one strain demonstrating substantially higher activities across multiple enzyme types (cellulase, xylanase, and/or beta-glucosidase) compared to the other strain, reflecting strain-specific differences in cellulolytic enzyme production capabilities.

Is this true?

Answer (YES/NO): NO